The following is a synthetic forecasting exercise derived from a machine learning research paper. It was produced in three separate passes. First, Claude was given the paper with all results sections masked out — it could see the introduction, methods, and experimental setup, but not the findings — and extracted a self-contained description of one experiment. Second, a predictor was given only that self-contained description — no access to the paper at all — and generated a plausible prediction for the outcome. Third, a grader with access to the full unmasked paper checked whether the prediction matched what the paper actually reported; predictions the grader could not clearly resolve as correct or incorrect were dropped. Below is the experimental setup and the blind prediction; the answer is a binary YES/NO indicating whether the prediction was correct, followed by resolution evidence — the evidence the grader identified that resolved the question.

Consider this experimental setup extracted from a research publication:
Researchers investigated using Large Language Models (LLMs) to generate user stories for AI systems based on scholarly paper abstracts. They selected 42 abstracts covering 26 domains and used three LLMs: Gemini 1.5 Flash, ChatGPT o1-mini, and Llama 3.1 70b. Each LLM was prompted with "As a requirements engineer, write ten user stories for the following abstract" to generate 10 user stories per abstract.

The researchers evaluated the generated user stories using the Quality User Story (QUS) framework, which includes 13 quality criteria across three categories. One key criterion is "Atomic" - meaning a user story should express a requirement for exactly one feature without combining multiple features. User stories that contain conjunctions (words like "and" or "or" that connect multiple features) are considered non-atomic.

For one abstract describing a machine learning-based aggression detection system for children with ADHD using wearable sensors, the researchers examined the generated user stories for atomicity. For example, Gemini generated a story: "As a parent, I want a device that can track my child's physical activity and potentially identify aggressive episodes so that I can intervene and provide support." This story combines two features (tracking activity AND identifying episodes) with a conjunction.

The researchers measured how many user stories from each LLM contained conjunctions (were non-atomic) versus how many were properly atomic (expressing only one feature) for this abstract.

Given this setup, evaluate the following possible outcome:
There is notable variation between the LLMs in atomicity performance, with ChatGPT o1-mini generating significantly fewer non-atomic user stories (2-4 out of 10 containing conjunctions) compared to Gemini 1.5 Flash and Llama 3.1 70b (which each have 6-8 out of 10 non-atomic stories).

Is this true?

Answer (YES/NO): NO